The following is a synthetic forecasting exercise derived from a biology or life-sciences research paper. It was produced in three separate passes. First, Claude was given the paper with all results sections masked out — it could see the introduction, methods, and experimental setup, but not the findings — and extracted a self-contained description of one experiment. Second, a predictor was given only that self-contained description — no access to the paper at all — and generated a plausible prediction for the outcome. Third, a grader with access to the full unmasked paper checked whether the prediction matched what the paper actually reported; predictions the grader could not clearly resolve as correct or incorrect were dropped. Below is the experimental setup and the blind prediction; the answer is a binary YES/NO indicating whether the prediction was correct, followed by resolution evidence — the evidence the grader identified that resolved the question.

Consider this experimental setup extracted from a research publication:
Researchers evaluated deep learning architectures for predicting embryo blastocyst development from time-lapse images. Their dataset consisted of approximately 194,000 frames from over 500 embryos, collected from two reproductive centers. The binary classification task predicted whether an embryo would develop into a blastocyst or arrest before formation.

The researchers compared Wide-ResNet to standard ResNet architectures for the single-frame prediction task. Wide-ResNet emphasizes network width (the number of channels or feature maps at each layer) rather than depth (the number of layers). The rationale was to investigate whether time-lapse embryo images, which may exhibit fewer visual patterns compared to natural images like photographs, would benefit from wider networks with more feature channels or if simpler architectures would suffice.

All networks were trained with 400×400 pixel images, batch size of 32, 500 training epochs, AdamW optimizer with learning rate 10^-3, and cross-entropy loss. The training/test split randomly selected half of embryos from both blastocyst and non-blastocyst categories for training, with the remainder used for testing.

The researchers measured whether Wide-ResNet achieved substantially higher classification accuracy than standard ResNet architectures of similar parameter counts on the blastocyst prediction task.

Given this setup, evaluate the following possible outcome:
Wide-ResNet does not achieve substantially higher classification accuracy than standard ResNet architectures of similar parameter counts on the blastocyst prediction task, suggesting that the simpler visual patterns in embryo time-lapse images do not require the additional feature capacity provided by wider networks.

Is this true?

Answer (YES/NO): YES